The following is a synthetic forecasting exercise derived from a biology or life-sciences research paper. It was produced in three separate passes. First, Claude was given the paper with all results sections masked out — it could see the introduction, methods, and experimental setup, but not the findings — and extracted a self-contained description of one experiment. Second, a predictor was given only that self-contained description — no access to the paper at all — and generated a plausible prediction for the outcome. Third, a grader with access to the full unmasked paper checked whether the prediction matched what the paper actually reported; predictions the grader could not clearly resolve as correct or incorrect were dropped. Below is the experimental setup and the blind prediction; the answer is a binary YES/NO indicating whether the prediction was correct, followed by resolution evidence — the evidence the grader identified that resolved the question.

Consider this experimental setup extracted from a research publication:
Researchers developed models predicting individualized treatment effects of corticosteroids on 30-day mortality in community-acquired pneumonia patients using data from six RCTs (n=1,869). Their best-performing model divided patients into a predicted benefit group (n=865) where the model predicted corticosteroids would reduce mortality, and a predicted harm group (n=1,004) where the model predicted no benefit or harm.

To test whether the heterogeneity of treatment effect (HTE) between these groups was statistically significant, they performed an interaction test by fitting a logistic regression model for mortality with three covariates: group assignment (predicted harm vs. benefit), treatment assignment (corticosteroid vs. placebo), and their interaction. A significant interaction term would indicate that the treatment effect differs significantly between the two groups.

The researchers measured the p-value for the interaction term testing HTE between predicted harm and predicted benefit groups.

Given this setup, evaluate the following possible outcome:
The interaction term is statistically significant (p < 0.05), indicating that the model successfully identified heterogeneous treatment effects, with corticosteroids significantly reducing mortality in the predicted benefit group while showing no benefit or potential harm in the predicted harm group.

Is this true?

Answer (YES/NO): NO